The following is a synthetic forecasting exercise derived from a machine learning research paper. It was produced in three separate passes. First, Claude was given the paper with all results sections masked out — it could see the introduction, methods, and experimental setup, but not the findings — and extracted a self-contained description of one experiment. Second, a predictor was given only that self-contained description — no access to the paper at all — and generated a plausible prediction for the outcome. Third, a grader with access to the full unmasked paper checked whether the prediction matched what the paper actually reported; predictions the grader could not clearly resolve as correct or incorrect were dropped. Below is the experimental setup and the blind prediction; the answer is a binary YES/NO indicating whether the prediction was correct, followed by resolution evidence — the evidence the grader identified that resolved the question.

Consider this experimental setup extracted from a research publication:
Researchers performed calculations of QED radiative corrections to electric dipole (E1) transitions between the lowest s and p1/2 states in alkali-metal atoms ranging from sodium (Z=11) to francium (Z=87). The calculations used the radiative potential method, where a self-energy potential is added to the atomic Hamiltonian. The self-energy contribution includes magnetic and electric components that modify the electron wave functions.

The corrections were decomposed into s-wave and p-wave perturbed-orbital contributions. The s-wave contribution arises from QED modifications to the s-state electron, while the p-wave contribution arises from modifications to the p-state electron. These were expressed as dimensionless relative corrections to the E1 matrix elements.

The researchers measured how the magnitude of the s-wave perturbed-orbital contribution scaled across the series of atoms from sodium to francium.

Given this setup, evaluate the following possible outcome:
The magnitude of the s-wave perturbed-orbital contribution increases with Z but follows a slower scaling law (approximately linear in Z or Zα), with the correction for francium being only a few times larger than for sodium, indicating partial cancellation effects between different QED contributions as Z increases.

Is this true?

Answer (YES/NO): NO